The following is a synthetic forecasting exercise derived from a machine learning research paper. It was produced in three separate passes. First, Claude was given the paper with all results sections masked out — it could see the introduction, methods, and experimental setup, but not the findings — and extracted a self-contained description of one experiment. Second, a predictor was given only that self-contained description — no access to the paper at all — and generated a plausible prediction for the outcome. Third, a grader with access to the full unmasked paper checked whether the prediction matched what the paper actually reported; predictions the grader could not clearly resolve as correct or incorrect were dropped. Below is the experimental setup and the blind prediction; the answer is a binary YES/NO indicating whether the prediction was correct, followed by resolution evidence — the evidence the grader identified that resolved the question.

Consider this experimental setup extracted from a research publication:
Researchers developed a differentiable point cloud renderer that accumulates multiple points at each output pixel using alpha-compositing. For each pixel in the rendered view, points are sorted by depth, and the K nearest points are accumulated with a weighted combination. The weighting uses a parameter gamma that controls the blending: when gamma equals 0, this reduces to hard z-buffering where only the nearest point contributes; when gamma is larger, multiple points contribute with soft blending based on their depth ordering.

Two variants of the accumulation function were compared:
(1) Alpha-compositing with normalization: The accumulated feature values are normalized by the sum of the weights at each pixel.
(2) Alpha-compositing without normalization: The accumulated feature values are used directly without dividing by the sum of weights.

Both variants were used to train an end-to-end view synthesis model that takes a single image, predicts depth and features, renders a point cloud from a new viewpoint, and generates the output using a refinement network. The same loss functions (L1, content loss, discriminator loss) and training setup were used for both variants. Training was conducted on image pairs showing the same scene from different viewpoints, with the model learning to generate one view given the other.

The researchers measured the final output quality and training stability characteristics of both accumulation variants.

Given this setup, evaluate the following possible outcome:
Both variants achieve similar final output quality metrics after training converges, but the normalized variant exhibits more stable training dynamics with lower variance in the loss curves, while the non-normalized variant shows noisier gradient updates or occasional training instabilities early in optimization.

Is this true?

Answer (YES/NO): YES